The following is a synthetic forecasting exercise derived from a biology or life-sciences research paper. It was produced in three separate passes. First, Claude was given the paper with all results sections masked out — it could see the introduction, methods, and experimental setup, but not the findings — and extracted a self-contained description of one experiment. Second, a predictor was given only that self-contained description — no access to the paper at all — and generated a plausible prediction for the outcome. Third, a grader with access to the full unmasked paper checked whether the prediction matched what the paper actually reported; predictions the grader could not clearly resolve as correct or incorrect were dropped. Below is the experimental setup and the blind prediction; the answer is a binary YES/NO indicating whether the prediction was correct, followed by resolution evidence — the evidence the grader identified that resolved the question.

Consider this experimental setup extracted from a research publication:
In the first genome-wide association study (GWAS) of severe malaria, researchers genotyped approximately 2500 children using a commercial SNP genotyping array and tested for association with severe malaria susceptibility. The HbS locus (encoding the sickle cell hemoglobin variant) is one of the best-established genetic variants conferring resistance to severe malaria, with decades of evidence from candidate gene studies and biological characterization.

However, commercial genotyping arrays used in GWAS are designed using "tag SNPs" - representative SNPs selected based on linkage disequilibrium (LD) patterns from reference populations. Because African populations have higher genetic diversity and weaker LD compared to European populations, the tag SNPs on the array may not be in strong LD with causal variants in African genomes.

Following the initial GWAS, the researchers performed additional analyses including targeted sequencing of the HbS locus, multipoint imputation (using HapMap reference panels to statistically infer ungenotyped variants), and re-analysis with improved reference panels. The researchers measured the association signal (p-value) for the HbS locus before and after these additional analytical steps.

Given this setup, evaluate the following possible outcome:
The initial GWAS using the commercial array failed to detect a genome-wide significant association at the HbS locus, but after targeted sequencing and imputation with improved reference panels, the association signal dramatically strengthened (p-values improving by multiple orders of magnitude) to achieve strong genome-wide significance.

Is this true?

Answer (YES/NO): YES